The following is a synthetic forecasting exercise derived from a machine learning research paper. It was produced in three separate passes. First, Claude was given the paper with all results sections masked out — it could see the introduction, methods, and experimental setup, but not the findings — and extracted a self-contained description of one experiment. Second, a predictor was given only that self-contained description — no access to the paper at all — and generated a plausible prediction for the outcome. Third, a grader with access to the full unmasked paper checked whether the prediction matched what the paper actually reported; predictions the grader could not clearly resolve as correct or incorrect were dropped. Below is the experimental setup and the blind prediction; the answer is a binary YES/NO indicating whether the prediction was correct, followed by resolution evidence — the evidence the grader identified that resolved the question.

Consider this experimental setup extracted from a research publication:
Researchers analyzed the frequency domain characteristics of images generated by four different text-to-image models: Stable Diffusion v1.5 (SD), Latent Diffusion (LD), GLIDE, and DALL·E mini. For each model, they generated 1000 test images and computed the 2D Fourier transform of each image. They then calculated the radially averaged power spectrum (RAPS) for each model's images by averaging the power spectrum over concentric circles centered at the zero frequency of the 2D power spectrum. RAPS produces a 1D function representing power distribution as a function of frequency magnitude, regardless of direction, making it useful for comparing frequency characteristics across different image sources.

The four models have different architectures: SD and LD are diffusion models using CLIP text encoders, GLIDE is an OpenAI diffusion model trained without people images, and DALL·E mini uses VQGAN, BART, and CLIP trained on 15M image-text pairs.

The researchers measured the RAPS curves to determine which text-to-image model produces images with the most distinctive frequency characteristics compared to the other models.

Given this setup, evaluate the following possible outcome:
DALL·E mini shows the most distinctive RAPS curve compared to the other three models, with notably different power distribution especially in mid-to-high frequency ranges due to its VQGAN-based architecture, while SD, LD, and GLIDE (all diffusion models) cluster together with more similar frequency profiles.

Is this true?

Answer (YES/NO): NO